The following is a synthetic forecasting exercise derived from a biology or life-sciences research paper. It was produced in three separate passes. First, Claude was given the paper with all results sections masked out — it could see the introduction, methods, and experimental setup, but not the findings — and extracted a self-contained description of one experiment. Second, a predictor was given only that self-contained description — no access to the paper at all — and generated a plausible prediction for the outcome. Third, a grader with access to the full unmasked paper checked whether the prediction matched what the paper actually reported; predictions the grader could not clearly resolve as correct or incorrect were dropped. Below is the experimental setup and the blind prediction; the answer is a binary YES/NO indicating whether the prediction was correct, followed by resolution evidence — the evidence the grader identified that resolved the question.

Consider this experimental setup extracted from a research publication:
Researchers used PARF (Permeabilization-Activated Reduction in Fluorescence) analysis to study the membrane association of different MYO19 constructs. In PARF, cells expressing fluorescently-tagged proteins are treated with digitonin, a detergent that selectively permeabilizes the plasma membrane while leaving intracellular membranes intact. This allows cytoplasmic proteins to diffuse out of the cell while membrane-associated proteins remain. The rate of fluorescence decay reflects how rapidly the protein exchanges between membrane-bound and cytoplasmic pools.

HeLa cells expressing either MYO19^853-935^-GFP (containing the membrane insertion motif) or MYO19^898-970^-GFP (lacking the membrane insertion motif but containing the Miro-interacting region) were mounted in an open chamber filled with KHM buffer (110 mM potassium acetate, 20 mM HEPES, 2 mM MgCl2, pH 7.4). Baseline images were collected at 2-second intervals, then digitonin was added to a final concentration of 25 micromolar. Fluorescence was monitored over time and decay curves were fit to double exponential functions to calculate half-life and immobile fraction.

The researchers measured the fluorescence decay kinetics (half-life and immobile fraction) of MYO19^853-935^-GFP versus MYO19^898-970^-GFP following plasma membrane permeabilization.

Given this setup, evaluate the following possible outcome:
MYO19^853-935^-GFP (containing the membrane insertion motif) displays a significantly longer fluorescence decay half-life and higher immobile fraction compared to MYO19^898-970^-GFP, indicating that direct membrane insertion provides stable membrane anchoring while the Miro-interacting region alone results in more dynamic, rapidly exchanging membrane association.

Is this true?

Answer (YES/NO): YES